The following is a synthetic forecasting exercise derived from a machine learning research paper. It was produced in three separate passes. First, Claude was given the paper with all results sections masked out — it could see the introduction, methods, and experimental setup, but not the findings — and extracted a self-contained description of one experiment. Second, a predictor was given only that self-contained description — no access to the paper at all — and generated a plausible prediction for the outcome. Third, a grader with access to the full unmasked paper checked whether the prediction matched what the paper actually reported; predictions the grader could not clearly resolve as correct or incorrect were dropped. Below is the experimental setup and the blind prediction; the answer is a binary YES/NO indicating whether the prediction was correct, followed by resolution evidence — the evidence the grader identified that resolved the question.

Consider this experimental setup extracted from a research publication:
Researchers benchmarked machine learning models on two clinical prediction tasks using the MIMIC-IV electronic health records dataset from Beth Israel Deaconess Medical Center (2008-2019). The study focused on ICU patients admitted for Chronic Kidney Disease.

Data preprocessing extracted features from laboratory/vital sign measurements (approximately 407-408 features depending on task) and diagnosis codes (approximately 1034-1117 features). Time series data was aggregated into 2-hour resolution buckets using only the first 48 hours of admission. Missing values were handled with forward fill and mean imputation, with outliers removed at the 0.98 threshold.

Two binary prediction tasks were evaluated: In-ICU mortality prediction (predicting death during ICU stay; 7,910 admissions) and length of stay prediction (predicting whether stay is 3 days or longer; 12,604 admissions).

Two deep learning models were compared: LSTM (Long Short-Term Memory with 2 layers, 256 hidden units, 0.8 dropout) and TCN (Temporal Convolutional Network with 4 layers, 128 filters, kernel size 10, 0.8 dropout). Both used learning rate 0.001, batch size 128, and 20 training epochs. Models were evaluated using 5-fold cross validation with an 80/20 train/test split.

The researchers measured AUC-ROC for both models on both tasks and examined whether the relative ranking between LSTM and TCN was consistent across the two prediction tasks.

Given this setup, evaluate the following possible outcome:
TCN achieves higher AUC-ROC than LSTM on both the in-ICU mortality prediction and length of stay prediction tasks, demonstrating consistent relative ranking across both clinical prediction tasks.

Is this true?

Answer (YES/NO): NO